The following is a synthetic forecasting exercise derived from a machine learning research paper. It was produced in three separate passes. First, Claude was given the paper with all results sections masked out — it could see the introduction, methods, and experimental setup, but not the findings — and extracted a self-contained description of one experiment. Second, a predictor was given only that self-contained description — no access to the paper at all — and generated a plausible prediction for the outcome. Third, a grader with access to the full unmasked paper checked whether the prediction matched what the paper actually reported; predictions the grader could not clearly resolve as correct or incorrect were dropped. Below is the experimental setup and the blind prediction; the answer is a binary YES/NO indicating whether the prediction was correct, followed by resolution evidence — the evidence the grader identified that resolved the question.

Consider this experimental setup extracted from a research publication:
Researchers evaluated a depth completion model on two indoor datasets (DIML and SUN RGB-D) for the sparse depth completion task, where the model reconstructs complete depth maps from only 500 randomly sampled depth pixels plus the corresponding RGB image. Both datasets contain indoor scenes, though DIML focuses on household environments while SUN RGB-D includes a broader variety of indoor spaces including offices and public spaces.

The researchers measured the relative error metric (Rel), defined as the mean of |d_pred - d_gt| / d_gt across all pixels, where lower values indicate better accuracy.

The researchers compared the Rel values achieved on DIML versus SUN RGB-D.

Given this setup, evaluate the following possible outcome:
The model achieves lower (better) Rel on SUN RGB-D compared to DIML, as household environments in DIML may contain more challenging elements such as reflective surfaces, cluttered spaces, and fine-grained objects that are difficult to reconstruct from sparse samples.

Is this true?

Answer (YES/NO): NO